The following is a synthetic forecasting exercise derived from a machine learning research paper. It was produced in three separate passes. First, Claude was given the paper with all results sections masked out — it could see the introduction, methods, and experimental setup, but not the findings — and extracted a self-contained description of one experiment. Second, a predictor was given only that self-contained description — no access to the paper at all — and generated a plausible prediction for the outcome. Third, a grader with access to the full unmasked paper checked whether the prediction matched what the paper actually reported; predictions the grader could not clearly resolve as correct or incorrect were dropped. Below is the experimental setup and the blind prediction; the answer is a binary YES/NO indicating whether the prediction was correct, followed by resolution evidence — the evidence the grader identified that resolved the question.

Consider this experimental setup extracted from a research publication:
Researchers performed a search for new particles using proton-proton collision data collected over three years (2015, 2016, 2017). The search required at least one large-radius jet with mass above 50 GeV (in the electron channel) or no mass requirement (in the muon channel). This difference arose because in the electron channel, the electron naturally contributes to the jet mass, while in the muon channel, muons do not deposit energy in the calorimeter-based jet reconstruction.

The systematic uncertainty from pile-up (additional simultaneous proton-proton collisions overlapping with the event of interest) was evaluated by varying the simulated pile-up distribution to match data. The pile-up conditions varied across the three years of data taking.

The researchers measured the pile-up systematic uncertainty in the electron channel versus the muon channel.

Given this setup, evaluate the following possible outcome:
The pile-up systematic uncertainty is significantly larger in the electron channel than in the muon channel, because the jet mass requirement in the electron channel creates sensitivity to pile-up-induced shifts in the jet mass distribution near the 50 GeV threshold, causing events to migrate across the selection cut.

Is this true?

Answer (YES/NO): NO